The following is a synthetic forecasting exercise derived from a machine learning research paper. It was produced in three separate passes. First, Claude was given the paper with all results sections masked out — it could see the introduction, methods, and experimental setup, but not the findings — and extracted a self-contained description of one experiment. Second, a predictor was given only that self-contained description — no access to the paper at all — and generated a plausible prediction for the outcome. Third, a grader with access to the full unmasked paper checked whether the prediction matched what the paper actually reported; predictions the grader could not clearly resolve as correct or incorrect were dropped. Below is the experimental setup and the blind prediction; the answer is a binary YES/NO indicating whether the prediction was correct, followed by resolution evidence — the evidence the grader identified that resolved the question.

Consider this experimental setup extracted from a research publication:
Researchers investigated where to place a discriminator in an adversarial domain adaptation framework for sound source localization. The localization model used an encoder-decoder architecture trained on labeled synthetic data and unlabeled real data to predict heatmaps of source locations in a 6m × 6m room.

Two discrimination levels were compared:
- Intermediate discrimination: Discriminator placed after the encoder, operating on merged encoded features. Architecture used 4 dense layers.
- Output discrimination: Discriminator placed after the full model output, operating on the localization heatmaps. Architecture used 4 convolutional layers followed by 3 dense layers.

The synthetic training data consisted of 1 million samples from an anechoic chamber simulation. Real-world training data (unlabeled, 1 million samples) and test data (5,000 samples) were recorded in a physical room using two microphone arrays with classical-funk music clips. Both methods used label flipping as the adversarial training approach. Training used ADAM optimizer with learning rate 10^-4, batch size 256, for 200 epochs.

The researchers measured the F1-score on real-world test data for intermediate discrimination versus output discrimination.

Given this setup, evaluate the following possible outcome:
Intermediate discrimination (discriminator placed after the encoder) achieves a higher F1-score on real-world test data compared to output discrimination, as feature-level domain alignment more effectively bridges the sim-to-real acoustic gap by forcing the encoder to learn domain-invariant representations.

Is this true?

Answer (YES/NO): NO